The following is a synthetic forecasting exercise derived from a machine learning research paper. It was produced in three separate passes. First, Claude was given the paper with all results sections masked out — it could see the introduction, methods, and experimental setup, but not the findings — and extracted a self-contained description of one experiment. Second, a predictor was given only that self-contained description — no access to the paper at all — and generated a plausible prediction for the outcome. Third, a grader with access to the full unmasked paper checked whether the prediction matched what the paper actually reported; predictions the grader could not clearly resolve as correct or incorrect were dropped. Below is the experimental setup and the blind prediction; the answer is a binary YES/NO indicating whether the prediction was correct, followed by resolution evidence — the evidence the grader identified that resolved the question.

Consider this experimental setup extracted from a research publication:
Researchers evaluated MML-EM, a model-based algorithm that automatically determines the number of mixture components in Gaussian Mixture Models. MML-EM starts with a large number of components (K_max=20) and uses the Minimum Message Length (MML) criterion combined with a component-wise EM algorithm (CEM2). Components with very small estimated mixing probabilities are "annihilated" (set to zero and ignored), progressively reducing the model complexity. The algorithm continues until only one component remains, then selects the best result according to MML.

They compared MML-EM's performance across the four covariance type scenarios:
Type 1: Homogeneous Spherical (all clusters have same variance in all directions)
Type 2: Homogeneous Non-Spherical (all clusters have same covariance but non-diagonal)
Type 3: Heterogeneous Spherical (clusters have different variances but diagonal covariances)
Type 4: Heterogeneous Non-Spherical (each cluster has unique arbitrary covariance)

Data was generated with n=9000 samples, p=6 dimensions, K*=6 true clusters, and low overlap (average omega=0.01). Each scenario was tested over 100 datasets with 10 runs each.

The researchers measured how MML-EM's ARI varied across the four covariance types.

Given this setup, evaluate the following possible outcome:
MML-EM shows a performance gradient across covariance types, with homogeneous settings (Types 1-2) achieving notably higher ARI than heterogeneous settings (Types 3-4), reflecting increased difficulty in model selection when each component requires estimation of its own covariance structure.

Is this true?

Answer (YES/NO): NO